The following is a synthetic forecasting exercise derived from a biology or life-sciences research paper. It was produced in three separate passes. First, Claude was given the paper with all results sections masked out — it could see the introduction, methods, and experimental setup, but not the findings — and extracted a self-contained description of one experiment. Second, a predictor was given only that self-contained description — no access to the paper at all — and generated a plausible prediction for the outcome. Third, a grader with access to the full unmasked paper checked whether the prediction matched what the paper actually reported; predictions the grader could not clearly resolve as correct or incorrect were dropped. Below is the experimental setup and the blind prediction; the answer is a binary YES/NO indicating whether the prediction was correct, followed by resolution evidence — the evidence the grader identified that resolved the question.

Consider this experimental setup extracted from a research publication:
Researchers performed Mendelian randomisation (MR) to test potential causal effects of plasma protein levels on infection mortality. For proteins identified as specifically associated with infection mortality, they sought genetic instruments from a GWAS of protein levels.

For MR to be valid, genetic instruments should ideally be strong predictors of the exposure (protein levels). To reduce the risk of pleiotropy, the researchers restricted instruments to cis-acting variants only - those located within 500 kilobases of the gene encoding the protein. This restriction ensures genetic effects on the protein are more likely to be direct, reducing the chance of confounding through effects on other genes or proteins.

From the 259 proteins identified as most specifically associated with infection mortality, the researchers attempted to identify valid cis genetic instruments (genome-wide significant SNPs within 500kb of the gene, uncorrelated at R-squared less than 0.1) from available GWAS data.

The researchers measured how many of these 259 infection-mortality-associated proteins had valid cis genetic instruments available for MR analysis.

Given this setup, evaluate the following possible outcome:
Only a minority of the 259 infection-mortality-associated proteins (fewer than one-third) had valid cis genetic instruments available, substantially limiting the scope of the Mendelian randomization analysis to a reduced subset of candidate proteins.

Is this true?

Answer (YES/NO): YES